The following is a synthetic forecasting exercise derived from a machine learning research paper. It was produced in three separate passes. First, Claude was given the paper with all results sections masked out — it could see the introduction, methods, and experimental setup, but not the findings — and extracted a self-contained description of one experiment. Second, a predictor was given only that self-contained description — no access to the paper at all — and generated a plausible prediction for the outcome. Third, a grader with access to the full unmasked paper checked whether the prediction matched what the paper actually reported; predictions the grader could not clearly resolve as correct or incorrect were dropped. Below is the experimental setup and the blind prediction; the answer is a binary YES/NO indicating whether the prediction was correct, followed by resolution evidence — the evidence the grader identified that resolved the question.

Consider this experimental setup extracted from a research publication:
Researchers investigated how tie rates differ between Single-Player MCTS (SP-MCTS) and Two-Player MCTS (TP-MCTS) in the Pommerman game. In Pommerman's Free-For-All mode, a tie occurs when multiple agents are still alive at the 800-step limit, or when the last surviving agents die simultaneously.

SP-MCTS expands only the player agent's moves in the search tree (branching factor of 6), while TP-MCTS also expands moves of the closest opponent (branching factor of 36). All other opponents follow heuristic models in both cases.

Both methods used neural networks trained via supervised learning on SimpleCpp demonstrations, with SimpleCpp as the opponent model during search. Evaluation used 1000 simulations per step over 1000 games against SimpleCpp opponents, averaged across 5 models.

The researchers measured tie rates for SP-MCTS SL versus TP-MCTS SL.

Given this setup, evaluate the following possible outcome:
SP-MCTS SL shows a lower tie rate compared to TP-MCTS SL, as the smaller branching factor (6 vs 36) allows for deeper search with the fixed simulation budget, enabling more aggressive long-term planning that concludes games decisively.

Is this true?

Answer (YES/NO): NO